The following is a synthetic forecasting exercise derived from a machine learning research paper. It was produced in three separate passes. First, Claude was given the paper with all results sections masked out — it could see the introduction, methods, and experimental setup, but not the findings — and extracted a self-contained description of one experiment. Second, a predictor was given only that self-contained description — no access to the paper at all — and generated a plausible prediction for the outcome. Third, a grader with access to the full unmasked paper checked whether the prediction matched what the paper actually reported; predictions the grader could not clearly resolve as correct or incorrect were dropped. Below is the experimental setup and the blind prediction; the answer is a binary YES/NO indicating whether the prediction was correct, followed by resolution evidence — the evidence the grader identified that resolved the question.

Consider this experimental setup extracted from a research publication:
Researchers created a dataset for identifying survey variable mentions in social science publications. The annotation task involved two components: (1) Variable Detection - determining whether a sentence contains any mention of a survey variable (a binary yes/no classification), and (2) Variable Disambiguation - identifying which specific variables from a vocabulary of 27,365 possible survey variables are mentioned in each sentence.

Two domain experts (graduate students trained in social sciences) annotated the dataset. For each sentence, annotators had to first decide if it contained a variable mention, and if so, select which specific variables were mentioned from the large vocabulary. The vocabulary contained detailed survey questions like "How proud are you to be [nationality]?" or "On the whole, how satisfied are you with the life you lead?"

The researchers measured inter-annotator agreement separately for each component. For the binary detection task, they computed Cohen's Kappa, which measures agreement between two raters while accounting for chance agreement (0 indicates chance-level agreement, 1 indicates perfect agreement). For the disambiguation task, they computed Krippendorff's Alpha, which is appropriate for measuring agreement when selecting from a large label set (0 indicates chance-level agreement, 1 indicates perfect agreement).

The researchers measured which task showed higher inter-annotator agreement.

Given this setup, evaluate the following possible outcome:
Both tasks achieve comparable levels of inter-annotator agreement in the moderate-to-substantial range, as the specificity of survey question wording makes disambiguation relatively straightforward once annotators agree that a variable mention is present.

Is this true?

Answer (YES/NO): NO